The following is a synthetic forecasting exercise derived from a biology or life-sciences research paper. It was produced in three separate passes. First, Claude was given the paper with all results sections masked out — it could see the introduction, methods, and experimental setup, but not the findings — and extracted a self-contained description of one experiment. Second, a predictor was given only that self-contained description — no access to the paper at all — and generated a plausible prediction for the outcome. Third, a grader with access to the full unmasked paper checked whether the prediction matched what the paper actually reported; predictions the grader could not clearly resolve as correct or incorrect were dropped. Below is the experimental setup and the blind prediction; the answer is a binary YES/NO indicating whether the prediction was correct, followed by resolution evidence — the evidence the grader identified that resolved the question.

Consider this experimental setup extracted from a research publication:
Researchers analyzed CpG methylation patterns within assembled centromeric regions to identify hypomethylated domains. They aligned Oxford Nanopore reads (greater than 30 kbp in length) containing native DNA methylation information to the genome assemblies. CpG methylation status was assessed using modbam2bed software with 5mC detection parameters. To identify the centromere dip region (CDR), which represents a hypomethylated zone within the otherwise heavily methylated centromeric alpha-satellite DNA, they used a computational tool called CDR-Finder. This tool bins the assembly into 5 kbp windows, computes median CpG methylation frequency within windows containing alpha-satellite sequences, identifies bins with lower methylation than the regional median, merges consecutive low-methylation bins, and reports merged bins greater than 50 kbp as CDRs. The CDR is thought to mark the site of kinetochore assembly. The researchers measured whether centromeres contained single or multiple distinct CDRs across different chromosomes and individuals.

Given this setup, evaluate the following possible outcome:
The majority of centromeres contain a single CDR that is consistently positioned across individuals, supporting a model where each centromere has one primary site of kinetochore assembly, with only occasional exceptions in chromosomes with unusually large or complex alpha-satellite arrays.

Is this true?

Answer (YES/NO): NO